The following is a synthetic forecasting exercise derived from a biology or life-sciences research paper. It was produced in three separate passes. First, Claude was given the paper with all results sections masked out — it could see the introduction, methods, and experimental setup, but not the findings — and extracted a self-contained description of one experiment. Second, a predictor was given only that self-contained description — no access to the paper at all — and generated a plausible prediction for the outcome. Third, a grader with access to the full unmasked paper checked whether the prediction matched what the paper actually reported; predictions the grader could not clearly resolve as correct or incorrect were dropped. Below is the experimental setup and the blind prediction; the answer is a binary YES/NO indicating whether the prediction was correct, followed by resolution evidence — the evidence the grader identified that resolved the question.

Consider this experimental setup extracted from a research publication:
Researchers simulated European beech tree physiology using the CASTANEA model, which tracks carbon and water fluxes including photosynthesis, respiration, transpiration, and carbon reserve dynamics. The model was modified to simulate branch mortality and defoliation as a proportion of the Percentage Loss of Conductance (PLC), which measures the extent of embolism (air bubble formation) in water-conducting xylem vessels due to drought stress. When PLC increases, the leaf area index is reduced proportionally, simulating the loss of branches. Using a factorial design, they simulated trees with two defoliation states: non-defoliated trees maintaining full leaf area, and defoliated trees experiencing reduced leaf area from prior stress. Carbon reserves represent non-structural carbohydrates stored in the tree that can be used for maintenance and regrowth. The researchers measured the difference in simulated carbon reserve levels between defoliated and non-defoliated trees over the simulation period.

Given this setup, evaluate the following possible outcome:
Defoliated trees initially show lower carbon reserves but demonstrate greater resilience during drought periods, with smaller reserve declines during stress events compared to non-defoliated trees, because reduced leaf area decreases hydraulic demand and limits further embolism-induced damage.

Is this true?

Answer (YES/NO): YES